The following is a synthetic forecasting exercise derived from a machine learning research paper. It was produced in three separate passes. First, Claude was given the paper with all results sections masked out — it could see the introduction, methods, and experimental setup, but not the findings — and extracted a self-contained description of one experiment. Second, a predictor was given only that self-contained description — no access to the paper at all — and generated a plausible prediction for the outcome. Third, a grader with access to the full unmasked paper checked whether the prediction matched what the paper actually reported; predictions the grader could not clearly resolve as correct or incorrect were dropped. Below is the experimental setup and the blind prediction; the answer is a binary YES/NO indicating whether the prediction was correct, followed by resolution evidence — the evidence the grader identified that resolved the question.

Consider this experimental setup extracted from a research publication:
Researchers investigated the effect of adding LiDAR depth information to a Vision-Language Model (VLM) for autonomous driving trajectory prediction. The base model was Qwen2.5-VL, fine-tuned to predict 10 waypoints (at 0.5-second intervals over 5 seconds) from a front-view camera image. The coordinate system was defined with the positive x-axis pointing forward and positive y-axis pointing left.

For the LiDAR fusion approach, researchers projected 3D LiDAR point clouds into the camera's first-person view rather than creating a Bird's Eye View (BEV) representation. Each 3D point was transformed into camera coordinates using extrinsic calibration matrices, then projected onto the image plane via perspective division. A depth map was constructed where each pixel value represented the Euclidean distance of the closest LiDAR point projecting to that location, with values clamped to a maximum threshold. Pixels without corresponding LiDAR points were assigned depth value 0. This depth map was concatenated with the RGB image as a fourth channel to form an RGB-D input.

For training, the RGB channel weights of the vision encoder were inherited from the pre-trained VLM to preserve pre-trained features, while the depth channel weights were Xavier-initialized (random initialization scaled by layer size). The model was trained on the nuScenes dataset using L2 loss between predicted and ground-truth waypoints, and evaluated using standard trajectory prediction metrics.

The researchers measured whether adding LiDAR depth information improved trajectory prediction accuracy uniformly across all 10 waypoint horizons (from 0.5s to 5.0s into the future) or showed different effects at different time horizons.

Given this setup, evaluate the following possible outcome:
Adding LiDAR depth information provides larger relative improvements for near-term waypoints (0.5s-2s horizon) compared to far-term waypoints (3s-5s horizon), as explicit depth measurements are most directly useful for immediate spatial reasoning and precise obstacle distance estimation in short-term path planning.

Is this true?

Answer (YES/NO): NO